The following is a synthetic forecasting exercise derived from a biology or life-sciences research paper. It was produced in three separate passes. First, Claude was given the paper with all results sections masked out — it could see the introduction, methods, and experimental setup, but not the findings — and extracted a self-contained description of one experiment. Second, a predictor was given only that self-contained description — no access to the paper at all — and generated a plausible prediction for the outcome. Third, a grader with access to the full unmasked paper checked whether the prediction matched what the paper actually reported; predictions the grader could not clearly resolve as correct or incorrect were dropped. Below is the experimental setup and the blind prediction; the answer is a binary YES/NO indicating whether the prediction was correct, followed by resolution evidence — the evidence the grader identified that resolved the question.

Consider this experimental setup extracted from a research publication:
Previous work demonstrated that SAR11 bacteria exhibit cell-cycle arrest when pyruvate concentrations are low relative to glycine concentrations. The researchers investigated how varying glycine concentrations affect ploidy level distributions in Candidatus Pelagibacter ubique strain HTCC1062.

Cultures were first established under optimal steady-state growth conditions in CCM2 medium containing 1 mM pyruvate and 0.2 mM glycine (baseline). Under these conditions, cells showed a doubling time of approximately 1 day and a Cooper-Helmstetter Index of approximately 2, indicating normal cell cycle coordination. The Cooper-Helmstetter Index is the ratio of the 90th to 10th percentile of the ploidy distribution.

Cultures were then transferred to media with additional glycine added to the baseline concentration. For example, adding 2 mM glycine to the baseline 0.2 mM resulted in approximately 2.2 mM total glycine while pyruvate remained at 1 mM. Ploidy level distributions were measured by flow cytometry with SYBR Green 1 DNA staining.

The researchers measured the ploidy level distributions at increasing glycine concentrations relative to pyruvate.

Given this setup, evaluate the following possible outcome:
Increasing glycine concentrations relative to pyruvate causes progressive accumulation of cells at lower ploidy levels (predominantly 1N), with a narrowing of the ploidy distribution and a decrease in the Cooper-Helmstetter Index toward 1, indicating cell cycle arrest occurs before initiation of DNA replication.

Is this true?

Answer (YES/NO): NO